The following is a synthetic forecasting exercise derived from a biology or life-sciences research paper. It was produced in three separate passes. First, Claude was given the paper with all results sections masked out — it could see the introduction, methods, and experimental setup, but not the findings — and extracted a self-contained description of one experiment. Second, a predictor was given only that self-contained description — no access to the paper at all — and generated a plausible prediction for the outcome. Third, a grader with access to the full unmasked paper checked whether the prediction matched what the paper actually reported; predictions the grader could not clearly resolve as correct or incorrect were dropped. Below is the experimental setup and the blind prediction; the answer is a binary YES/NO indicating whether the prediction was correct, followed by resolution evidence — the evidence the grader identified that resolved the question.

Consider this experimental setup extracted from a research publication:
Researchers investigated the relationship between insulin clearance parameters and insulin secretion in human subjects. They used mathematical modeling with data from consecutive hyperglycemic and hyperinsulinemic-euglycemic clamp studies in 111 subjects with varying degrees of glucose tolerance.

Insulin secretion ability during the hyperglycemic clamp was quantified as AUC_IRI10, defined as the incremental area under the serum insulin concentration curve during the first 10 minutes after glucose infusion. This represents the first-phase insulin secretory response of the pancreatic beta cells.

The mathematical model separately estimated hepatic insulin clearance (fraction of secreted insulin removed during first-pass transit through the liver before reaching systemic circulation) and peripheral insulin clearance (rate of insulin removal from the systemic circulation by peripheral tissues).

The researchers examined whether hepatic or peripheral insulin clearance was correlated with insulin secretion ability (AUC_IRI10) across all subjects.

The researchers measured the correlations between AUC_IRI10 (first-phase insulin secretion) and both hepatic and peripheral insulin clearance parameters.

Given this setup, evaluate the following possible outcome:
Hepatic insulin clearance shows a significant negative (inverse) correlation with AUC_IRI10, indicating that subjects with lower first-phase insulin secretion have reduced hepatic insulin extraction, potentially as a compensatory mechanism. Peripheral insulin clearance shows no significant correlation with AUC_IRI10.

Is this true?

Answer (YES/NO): NO